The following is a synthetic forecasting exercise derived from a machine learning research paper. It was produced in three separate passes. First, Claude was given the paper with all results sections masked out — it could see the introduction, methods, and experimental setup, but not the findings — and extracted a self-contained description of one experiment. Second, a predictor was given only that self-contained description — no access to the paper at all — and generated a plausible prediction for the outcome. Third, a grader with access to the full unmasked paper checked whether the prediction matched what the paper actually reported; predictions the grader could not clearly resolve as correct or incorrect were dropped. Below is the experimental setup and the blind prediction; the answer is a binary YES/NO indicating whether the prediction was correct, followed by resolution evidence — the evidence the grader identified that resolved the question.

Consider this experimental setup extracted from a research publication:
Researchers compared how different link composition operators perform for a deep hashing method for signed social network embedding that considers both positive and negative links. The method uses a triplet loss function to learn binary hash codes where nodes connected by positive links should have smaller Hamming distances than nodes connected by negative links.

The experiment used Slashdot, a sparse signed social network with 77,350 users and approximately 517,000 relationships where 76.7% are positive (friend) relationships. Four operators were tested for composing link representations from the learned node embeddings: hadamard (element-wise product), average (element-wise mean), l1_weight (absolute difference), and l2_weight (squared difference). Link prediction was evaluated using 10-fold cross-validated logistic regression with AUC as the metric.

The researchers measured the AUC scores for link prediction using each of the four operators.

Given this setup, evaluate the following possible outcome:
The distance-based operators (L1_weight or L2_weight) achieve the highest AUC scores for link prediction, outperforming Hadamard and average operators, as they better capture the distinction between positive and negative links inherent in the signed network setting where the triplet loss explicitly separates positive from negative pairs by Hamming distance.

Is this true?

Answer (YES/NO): NO